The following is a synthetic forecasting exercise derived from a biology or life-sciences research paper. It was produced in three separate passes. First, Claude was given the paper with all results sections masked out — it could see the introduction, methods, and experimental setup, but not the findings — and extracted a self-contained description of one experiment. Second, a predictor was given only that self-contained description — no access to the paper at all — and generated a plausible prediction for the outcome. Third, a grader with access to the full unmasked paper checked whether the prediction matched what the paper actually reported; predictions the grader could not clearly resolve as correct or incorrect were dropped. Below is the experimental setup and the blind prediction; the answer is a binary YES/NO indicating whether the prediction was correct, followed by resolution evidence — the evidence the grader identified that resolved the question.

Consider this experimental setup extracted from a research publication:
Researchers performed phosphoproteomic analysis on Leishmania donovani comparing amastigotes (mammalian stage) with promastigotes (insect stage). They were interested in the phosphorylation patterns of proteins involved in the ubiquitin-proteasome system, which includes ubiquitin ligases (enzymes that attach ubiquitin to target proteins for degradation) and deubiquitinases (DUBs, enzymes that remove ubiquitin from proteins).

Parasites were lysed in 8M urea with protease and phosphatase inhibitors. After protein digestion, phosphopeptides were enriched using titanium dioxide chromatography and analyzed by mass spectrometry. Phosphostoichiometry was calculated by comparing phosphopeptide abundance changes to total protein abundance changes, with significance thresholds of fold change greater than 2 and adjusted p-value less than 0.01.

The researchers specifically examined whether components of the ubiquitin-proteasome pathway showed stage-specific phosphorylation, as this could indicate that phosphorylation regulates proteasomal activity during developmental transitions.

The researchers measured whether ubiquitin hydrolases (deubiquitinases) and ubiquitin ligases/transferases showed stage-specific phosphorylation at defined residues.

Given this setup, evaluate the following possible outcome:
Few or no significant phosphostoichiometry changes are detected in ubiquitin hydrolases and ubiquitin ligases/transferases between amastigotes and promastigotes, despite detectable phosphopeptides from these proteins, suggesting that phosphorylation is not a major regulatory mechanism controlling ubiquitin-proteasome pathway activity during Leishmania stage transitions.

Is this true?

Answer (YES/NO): NO